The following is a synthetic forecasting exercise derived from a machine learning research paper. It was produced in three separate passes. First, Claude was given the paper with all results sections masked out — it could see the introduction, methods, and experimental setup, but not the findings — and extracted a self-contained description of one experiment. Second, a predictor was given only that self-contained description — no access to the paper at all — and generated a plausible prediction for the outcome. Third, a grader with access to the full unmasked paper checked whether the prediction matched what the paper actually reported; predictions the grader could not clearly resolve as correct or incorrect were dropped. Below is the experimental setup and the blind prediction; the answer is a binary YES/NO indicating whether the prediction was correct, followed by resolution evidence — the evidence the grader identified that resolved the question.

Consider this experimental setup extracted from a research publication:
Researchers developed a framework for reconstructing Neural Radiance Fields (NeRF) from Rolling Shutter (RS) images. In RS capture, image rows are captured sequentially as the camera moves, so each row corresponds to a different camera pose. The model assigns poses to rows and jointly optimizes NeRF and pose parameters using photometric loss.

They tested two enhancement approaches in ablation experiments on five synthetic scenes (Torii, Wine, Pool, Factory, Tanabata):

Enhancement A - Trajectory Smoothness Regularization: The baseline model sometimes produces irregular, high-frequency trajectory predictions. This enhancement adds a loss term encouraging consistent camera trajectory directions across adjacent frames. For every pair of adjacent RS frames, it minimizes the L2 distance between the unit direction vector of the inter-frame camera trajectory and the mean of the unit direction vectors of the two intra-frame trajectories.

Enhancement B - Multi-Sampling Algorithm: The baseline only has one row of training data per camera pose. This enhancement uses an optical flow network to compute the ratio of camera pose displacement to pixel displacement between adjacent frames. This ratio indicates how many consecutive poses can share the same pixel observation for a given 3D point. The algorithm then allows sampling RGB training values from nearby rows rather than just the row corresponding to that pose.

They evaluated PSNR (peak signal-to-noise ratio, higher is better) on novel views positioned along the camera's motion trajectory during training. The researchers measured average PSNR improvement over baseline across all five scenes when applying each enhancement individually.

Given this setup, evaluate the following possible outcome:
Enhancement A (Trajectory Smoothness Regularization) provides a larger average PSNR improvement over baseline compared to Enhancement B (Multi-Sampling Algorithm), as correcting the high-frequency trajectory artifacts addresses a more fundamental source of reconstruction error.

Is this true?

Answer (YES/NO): NO